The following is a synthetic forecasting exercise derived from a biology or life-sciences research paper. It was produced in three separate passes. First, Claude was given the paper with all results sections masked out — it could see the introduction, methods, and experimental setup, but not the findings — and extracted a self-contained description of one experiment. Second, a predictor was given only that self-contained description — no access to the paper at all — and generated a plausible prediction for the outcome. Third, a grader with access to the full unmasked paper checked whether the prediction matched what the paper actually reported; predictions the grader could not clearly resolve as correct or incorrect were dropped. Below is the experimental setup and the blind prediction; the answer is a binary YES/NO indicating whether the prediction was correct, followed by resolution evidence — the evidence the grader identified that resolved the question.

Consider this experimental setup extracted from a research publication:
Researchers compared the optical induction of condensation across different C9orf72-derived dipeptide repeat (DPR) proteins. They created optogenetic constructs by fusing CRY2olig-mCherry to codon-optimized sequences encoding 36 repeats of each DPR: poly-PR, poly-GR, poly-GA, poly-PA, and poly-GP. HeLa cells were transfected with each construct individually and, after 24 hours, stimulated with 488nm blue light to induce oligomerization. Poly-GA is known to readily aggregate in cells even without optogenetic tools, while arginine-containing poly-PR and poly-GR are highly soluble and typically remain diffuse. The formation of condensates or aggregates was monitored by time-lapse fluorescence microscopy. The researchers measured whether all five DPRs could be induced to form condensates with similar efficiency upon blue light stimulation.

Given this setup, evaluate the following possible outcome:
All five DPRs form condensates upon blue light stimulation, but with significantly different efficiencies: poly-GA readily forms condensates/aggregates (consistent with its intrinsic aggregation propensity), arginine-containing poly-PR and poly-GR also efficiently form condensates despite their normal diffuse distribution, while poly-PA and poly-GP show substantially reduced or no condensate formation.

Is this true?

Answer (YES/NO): NO